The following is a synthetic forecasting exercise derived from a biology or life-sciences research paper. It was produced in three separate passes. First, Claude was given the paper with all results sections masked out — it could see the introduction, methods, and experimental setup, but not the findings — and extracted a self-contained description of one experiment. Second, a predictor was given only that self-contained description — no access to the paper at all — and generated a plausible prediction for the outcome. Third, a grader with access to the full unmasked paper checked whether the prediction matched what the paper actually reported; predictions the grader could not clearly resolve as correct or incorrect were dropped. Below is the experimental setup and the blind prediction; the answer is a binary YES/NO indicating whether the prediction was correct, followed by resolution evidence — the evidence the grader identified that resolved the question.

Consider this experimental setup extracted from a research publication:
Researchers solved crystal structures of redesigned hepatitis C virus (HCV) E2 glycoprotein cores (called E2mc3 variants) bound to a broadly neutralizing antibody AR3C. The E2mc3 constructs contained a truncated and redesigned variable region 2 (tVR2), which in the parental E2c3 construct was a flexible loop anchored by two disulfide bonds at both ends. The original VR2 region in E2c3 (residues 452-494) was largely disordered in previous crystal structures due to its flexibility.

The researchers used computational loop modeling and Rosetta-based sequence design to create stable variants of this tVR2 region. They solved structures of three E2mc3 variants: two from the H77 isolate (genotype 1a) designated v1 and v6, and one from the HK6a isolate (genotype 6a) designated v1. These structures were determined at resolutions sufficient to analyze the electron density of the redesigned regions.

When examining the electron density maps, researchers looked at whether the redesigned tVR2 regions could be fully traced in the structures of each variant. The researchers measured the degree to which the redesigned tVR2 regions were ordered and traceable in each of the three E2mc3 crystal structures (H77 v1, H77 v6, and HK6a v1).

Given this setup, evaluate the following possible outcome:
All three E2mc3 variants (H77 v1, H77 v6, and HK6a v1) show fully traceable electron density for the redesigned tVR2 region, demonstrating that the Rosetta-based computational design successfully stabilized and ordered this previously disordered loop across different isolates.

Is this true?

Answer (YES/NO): NO